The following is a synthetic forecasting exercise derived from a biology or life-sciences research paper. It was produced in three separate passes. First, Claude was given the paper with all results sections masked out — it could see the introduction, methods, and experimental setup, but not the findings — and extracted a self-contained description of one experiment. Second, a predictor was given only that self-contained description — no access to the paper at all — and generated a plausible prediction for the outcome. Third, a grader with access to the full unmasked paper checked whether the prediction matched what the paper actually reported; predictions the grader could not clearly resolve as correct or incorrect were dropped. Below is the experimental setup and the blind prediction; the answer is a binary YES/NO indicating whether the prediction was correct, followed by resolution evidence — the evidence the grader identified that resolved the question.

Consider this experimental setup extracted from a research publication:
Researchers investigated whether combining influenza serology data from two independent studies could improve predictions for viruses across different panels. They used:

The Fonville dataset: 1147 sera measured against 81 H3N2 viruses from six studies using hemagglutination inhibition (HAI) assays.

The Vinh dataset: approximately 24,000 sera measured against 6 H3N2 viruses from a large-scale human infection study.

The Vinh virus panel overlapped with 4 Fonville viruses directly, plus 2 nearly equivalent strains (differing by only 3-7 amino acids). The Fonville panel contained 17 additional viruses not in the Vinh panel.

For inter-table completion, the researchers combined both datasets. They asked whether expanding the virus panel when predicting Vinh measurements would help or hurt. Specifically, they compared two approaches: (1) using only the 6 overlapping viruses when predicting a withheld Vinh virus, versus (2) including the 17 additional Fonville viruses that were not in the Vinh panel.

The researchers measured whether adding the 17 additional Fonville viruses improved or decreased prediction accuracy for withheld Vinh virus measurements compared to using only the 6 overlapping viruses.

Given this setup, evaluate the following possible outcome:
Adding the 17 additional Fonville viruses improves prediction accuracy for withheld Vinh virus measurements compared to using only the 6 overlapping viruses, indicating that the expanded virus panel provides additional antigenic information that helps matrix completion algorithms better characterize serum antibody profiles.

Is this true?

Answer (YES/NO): NO